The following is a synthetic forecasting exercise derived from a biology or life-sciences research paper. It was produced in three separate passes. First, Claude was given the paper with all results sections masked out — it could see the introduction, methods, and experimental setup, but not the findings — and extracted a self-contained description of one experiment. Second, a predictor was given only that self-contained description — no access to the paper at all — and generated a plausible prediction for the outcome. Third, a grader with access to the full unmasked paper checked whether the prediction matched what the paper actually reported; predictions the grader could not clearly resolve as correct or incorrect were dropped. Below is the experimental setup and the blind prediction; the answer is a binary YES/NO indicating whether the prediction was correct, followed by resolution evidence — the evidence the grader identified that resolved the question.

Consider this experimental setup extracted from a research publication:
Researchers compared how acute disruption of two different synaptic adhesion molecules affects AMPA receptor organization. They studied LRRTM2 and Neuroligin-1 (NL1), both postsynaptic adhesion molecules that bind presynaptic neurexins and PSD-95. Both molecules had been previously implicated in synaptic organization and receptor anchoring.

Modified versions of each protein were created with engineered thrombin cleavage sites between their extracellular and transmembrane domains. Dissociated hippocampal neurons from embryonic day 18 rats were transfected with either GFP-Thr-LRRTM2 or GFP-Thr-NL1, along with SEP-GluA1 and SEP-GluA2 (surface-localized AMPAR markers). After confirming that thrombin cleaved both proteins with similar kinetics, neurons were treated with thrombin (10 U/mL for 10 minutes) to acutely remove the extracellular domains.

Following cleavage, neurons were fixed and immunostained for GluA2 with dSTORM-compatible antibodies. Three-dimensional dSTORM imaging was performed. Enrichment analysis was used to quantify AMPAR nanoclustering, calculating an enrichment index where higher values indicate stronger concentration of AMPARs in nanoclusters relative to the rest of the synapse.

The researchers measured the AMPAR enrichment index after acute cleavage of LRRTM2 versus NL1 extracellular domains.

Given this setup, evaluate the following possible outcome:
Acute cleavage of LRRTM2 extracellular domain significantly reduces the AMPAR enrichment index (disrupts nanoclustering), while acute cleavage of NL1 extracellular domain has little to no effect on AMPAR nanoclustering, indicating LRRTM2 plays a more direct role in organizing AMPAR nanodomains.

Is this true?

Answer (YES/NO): YES